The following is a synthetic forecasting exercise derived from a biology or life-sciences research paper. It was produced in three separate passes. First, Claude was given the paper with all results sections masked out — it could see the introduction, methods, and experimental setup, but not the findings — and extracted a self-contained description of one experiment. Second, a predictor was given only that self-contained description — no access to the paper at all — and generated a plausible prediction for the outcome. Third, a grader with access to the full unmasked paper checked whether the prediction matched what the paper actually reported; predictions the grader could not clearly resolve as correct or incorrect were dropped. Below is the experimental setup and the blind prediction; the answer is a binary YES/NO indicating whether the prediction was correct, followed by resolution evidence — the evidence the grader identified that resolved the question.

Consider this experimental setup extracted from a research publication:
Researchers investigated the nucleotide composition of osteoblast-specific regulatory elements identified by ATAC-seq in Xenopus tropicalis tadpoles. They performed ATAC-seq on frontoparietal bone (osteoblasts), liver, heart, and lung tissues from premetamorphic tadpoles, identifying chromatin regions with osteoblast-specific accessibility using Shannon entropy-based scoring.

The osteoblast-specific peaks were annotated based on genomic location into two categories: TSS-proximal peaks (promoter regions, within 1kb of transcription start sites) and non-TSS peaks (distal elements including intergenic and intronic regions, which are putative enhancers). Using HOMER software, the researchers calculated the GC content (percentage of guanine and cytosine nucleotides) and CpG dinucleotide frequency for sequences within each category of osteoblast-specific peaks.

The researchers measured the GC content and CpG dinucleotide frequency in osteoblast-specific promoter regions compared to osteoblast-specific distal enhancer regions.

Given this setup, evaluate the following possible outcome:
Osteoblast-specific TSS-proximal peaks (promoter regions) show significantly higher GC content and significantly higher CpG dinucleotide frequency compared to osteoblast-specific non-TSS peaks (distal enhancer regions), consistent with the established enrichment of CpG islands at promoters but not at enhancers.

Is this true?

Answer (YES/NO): YES